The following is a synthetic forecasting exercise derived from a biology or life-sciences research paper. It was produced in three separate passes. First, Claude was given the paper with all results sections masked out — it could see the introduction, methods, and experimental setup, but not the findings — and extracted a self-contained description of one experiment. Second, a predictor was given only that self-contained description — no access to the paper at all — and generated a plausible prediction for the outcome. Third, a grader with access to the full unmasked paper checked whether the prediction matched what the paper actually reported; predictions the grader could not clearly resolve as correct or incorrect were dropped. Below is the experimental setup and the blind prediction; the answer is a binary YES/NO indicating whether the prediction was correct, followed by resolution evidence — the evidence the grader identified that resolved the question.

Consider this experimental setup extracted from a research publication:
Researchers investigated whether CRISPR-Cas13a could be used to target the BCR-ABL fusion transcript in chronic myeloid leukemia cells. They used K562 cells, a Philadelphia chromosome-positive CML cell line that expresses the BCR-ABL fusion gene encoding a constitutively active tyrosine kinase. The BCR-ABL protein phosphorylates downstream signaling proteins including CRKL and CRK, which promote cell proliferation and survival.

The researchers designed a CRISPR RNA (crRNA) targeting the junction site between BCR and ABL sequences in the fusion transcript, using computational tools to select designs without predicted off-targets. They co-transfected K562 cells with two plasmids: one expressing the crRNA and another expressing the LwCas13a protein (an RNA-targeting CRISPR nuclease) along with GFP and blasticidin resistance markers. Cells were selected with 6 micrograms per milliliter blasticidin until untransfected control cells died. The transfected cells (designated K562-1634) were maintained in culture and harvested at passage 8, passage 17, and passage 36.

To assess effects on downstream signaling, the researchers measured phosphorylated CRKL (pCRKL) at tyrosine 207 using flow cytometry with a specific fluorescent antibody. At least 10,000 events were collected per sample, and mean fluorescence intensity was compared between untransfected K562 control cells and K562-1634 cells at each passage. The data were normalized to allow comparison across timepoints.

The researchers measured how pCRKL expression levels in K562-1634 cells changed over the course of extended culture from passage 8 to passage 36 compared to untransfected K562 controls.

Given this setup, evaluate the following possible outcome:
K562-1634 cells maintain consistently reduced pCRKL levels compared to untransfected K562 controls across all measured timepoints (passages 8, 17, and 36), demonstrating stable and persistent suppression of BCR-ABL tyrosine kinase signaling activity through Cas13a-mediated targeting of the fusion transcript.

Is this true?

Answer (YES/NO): NO